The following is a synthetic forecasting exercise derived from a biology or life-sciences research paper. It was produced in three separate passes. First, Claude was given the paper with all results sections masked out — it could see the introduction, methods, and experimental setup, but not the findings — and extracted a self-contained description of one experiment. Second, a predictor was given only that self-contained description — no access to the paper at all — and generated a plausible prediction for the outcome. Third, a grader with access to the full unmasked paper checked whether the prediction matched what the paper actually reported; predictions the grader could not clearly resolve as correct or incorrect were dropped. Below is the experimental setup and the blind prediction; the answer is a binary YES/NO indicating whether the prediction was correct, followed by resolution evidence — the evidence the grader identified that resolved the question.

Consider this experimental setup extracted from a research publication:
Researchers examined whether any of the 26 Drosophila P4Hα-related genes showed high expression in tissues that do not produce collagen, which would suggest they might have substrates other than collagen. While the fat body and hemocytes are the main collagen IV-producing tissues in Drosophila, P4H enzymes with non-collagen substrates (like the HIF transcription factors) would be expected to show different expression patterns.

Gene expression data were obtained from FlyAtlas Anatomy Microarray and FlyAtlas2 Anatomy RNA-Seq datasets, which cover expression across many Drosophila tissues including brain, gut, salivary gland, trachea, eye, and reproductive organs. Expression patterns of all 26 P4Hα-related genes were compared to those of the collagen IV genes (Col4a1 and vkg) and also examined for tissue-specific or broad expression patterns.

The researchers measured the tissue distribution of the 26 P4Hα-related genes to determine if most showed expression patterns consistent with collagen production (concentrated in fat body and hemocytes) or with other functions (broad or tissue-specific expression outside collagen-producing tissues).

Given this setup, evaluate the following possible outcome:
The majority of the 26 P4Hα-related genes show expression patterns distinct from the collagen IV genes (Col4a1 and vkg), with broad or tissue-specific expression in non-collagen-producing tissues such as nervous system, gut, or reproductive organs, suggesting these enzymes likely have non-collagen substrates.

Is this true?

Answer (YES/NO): YES